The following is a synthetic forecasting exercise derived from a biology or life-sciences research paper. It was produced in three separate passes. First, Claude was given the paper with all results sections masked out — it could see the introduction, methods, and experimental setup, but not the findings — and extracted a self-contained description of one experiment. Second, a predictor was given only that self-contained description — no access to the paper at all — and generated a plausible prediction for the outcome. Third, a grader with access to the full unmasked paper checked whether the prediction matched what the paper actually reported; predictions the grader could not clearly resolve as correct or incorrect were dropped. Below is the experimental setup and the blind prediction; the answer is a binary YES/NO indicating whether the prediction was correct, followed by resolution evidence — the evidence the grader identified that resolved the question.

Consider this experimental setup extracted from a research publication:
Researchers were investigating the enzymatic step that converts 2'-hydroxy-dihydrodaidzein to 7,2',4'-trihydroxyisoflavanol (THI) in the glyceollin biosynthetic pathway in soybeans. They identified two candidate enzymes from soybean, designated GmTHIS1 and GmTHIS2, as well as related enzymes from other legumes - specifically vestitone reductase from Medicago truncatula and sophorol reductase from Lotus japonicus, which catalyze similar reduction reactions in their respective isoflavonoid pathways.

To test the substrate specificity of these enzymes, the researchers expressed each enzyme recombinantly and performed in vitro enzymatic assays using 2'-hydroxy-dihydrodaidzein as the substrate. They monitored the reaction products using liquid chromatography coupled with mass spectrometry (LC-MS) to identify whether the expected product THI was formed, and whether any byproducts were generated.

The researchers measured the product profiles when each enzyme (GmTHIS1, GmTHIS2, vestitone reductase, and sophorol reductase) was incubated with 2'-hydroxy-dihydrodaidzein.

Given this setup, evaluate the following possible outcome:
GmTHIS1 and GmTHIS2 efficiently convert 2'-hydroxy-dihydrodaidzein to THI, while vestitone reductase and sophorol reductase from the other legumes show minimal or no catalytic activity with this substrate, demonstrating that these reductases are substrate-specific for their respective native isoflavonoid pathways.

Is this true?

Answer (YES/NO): NO